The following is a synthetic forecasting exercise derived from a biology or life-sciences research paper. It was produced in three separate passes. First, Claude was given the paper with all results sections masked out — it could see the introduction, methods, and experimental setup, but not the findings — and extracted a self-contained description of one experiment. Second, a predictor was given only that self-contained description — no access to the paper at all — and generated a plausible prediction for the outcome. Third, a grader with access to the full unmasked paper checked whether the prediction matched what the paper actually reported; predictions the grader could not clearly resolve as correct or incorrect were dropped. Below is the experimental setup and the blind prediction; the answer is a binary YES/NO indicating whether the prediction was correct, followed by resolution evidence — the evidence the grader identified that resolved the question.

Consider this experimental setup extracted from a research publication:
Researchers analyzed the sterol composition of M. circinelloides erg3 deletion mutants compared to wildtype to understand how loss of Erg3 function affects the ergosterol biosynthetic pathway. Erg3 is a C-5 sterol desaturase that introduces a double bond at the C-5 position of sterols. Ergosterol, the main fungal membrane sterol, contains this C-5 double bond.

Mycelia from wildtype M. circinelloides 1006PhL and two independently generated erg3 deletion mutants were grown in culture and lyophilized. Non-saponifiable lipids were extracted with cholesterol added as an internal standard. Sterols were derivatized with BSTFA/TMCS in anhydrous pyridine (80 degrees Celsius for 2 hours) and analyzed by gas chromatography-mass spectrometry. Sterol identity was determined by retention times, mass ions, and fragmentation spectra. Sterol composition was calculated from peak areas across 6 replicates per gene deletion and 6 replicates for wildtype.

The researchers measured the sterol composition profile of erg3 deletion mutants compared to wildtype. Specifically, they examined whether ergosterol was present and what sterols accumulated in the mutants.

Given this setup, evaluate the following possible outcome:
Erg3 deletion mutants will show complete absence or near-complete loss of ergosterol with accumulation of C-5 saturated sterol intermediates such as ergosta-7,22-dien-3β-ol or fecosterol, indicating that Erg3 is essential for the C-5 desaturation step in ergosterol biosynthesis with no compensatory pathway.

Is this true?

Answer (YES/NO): YES